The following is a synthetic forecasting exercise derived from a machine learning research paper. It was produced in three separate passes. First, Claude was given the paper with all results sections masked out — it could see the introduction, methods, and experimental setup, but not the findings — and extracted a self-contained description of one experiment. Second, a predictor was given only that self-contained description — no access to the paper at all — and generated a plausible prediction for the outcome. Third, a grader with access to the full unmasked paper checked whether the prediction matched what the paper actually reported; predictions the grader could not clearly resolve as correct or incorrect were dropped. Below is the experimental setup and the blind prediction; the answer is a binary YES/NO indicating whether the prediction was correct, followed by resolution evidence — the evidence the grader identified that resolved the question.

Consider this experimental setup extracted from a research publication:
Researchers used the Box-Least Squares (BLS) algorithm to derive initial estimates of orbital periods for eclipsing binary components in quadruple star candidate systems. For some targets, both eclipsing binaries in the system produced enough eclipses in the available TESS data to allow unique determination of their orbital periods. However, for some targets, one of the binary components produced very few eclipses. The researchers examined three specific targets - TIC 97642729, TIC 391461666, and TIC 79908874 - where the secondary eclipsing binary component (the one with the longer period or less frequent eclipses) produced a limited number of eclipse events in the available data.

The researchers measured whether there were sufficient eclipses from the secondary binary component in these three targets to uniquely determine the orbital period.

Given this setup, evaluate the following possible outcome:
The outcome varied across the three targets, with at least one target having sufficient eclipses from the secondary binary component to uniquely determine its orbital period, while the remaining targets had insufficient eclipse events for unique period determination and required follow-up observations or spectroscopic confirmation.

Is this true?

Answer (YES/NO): NO